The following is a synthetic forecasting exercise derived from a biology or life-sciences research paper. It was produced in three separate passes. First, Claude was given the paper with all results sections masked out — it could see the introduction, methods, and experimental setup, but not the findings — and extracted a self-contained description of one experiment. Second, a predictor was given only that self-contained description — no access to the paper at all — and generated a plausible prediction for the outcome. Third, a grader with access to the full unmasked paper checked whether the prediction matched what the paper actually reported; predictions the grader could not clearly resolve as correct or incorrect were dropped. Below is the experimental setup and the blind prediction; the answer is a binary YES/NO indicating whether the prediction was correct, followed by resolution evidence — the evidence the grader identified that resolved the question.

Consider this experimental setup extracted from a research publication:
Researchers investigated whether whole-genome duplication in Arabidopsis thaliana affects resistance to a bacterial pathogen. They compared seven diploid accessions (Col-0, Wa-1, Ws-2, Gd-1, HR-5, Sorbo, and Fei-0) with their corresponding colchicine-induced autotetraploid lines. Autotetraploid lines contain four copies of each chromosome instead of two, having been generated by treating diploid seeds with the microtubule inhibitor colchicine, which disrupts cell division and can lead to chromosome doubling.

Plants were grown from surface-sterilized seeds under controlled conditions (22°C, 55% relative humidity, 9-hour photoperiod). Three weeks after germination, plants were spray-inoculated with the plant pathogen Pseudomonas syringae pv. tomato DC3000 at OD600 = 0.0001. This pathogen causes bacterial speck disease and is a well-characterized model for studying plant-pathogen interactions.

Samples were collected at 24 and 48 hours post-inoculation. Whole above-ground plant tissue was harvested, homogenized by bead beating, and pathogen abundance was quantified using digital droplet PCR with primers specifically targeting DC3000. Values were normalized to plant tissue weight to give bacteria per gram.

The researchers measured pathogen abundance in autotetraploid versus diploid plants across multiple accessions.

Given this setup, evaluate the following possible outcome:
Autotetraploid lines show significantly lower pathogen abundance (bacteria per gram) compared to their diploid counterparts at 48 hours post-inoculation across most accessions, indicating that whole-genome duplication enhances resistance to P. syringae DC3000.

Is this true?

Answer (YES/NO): YES